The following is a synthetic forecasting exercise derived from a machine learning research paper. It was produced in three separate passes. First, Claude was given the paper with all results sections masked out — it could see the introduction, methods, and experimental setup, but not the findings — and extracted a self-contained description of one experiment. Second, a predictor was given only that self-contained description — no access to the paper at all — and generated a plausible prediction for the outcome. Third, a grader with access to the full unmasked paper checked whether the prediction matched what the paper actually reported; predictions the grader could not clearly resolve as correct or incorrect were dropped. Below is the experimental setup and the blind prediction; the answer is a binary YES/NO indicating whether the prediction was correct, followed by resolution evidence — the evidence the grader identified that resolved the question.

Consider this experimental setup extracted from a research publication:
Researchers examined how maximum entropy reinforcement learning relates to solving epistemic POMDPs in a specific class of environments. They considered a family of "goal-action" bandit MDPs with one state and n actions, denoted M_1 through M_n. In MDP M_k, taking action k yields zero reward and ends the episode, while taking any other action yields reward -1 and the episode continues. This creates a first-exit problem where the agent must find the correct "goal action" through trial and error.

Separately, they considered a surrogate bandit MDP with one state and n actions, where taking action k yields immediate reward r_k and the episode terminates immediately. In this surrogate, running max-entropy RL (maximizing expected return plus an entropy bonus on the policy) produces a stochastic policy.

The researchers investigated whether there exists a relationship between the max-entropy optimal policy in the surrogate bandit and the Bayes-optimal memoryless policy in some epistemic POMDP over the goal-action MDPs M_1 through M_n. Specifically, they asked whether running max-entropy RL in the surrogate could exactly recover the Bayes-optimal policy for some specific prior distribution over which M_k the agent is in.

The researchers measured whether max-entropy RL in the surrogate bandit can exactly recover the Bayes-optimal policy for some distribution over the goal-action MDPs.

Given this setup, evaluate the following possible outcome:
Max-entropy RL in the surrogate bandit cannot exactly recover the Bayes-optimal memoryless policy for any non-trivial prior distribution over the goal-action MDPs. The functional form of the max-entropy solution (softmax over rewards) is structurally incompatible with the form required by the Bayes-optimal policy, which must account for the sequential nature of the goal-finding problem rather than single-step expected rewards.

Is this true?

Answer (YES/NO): NO